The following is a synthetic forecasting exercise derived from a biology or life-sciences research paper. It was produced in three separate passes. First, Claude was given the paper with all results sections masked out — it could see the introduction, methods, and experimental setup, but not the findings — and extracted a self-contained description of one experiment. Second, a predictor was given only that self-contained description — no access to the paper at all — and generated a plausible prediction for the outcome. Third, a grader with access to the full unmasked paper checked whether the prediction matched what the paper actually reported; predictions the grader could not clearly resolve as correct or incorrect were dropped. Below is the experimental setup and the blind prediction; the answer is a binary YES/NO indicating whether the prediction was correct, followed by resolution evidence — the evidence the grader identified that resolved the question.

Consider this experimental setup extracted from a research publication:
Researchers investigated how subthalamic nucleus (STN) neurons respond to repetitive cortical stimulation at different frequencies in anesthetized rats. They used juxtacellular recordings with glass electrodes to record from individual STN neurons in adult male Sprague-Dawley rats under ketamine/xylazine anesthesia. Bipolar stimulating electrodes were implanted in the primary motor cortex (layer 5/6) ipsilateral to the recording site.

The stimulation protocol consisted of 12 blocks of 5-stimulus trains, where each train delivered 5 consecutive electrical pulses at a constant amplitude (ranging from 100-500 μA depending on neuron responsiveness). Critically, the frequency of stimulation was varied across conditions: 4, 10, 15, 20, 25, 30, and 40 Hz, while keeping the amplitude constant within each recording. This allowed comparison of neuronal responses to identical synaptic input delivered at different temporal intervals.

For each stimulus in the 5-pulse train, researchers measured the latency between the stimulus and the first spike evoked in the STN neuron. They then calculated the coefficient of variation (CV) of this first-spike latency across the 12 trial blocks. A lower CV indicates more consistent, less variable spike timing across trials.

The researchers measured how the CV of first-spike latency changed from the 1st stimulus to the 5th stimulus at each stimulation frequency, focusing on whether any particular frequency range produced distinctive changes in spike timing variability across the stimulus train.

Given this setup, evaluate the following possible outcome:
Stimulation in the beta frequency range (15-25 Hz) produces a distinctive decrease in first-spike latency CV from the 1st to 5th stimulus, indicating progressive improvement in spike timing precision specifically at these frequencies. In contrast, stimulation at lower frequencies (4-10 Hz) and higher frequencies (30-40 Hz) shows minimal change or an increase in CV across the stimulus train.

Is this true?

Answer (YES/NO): NO